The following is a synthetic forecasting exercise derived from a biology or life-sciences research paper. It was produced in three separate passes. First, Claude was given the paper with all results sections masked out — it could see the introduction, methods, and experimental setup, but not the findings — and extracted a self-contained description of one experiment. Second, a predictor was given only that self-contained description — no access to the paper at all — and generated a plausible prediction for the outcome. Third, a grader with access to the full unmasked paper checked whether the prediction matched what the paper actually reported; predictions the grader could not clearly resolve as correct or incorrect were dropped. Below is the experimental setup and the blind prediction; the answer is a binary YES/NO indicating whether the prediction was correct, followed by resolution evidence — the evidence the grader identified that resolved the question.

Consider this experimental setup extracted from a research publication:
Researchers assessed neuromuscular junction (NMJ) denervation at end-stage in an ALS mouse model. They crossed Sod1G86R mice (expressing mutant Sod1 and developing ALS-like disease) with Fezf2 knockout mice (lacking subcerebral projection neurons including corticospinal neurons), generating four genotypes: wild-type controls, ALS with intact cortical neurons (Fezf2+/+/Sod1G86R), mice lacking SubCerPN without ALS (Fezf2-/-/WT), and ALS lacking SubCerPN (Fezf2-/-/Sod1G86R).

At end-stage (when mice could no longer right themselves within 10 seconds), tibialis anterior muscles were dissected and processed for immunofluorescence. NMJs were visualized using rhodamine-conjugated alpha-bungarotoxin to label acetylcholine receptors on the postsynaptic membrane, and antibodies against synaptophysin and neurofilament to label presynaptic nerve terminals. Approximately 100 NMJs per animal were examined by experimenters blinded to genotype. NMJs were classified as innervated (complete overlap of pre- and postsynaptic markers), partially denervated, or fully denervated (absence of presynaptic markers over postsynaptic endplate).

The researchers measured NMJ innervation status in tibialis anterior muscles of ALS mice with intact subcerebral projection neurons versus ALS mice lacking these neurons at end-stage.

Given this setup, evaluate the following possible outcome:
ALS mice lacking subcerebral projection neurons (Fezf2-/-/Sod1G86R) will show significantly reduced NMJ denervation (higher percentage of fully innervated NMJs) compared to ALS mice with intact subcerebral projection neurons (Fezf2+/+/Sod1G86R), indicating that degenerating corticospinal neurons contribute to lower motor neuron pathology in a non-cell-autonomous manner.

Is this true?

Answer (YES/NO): YES